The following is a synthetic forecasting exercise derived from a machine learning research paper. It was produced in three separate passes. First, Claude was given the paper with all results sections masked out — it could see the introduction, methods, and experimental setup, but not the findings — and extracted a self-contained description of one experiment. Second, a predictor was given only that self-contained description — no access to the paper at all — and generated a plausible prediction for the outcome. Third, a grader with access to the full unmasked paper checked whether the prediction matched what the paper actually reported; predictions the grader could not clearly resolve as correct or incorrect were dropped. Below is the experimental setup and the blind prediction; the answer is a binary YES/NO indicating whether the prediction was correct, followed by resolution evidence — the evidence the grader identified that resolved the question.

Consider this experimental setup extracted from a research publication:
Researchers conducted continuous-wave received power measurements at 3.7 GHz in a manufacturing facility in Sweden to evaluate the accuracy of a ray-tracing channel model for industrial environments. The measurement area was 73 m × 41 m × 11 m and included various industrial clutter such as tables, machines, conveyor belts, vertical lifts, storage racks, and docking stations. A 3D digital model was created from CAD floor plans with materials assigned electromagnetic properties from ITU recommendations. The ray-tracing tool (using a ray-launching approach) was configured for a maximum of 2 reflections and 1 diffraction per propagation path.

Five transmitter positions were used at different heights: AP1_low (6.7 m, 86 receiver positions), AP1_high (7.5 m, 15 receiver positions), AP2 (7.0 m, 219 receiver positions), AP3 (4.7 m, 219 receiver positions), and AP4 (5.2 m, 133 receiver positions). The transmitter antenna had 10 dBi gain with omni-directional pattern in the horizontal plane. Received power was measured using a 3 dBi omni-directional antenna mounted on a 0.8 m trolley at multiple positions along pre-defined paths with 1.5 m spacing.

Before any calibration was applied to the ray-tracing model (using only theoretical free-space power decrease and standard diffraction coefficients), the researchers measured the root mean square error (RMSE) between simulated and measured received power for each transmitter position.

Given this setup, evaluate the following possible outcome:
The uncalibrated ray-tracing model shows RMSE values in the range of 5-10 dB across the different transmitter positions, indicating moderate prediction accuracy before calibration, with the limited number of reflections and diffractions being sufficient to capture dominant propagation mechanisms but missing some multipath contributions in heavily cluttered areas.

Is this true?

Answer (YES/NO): NO